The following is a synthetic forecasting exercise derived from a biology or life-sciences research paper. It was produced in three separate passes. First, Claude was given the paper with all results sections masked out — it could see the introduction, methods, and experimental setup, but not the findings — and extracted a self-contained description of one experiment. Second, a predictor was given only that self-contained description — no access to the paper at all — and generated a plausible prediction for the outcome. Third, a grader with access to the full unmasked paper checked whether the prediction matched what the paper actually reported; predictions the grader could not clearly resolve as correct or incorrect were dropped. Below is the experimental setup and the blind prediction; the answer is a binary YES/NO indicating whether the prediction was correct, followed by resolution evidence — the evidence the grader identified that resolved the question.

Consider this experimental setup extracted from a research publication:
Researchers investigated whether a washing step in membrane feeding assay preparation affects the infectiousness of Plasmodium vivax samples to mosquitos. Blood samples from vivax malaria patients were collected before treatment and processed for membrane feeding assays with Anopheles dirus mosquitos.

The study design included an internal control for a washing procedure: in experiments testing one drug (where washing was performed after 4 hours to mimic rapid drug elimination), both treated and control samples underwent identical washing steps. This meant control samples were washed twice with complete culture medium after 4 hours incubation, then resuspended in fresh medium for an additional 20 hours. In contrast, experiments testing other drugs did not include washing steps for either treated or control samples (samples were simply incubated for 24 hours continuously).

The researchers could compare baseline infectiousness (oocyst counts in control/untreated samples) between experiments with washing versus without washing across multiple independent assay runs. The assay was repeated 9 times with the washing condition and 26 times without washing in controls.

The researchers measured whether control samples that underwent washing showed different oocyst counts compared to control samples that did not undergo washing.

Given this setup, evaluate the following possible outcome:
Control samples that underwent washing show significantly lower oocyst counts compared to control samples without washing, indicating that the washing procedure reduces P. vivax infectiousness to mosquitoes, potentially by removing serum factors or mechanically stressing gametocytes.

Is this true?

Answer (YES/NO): NO